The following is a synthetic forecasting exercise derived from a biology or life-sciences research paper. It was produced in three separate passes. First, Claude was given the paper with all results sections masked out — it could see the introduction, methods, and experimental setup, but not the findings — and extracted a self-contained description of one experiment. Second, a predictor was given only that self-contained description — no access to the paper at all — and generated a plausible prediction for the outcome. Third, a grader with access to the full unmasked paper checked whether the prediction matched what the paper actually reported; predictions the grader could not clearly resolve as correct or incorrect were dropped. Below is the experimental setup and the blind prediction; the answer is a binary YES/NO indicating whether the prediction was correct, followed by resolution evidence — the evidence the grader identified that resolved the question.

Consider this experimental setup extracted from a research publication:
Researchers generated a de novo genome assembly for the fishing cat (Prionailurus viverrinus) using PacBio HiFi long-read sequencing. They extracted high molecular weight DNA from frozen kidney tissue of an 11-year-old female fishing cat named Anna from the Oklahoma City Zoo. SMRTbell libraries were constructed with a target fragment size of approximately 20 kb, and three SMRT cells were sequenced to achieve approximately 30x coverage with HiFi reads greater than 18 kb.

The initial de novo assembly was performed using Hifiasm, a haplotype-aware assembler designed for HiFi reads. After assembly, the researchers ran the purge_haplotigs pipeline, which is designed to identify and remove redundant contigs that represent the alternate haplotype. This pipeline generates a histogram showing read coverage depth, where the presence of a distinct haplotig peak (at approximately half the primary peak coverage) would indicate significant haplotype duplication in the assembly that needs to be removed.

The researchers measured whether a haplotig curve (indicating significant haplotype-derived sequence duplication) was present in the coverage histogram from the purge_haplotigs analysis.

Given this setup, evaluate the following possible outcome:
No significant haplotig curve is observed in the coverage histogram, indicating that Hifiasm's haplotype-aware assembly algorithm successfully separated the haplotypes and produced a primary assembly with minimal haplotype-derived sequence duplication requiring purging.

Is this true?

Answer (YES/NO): YES